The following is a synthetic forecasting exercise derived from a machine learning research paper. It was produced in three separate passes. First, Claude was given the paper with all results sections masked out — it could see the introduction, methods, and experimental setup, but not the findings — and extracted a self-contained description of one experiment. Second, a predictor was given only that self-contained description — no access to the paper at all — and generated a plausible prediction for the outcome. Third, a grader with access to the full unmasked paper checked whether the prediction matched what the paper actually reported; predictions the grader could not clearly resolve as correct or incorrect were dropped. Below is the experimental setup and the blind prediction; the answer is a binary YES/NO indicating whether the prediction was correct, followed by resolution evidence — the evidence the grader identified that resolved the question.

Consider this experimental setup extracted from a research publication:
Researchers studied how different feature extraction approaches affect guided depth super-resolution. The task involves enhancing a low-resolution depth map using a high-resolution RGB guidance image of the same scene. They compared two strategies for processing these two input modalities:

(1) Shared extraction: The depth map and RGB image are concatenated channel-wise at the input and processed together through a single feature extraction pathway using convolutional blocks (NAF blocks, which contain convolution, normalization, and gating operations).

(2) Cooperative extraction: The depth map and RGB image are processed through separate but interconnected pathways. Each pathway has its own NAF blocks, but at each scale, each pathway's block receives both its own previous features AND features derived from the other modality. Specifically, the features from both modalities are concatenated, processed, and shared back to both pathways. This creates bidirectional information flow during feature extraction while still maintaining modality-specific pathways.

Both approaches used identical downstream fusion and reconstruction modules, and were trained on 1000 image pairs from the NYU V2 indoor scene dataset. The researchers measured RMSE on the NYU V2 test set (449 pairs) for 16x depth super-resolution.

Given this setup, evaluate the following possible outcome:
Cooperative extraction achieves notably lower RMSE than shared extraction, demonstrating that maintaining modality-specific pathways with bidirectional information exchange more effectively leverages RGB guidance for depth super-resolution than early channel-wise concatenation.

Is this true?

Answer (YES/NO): YES